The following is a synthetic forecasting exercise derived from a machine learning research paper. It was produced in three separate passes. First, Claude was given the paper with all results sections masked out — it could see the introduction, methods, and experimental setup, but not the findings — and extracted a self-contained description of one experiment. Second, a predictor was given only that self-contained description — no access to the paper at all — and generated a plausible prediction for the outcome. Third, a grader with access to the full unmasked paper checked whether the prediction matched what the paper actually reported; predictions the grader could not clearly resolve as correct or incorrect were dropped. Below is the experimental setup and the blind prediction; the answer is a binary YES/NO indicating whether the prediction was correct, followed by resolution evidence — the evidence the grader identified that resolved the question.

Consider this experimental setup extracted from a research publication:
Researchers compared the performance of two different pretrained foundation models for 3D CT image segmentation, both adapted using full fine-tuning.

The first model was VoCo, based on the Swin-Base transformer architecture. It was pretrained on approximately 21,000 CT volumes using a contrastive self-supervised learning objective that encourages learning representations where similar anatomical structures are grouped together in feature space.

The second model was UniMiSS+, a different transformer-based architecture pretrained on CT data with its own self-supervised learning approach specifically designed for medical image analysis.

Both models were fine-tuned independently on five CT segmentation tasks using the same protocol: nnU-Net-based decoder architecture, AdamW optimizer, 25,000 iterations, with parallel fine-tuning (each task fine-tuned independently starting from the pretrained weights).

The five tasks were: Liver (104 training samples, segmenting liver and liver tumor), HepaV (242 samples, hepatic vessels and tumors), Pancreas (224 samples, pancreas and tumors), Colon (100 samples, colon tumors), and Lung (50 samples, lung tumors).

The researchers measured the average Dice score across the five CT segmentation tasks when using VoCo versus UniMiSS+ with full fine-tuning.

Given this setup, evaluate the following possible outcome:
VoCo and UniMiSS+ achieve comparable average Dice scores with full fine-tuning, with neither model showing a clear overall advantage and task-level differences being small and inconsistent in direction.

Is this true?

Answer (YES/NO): NO